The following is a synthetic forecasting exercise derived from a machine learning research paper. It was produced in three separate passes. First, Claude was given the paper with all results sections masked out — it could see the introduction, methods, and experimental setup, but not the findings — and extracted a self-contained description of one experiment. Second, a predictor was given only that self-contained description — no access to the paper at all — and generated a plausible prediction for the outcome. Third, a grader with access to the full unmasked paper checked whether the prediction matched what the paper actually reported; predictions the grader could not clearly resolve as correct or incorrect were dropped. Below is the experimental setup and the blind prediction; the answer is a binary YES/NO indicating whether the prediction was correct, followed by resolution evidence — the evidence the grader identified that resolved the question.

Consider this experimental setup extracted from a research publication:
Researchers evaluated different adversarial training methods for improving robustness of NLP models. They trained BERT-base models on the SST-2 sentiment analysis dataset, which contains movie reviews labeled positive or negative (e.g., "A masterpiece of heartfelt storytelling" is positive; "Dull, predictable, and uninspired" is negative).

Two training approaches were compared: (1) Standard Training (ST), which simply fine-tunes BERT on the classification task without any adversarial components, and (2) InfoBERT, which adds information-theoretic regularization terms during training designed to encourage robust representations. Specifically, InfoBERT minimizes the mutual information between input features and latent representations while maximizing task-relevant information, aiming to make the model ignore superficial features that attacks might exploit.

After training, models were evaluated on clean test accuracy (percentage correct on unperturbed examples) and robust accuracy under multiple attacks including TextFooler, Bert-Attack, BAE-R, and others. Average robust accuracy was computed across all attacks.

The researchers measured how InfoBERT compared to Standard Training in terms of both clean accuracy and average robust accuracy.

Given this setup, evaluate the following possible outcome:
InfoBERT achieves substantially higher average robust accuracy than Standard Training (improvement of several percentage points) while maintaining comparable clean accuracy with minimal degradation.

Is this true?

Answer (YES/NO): NO